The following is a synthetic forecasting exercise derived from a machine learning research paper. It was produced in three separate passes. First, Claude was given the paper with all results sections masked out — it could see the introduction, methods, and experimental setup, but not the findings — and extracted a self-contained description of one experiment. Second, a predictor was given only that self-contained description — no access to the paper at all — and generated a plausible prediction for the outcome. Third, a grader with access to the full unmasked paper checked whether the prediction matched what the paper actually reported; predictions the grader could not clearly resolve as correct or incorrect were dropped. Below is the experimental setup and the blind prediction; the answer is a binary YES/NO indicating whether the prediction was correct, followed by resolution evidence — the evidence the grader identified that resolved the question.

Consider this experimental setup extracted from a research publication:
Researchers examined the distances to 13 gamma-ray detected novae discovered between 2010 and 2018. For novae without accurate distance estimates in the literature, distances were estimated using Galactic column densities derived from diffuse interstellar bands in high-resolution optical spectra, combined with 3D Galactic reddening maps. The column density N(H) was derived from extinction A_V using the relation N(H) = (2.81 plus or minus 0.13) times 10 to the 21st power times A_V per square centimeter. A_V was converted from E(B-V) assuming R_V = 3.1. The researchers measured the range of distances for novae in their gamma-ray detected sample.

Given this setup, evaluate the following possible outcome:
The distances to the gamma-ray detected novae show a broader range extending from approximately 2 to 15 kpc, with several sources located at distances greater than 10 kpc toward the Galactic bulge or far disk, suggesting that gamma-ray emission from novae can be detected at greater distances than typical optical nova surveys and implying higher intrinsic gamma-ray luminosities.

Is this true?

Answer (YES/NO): NO